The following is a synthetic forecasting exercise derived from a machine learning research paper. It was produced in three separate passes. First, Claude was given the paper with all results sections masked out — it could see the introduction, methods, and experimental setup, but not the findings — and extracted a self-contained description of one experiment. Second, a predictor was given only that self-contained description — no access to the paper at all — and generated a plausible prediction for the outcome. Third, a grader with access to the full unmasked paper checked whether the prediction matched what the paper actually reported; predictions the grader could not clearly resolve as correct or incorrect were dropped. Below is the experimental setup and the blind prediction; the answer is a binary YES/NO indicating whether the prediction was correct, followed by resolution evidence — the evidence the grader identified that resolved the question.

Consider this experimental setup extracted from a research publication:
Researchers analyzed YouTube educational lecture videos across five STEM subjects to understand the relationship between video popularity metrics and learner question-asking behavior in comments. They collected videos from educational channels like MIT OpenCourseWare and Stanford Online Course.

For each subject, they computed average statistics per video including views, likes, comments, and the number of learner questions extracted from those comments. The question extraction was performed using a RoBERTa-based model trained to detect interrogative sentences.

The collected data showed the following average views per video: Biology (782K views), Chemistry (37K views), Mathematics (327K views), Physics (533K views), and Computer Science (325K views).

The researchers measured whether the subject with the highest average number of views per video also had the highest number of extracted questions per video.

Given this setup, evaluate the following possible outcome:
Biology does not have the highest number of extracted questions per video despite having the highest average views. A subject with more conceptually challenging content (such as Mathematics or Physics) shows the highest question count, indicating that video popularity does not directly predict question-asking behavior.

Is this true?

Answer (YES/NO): NO